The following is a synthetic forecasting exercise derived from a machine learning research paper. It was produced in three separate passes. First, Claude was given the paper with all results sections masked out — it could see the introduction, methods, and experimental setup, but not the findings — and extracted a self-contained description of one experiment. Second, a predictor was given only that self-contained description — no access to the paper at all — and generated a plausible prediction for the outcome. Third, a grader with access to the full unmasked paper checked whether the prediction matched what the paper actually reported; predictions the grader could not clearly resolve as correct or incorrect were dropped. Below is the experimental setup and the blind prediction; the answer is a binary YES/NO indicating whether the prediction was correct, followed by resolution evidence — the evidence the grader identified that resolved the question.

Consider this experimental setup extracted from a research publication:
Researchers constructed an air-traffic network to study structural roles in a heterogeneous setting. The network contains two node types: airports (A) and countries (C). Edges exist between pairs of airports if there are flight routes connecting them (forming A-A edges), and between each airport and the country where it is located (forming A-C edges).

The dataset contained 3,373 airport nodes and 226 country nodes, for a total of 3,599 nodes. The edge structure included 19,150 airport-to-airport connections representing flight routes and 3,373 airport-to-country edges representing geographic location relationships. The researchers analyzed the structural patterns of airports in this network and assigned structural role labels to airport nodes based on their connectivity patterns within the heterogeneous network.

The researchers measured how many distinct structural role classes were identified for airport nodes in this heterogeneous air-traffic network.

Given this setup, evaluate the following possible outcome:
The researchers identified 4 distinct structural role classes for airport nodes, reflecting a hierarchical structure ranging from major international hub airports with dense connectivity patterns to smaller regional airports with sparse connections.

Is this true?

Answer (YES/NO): NO